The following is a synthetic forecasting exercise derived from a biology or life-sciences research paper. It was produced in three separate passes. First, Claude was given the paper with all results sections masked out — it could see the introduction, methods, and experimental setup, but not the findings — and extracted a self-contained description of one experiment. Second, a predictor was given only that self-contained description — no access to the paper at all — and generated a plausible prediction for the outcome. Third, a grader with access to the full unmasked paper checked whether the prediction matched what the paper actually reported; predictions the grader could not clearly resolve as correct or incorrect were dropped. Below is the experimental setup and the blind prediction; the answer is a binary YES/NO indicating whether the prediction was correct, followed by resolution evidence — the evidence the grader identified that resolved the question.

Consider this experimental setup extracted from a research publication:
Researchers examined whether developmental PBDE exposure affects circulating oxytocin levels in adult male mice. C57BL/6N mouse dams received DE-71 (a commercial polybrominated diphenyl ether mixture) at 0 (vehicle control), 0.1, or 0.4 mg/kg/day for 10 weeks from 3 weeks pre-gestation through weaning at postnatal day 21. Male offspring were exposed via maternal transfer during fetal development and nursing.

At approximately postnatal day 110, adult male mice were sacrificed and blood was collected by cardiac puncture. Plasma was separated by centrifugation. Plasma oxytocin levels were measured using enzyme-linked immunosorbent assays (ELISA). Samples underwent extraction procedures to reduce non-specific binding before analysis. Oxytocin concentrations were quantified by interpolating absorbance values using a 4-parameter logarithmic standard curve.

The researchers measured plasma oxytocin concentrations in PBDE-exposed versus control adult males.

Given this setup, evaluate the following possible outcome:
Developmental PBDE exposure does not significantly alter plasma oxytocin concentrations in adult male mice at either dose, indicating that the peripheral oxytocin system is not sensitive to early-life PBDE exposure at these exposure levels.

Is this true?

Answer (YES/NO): NO